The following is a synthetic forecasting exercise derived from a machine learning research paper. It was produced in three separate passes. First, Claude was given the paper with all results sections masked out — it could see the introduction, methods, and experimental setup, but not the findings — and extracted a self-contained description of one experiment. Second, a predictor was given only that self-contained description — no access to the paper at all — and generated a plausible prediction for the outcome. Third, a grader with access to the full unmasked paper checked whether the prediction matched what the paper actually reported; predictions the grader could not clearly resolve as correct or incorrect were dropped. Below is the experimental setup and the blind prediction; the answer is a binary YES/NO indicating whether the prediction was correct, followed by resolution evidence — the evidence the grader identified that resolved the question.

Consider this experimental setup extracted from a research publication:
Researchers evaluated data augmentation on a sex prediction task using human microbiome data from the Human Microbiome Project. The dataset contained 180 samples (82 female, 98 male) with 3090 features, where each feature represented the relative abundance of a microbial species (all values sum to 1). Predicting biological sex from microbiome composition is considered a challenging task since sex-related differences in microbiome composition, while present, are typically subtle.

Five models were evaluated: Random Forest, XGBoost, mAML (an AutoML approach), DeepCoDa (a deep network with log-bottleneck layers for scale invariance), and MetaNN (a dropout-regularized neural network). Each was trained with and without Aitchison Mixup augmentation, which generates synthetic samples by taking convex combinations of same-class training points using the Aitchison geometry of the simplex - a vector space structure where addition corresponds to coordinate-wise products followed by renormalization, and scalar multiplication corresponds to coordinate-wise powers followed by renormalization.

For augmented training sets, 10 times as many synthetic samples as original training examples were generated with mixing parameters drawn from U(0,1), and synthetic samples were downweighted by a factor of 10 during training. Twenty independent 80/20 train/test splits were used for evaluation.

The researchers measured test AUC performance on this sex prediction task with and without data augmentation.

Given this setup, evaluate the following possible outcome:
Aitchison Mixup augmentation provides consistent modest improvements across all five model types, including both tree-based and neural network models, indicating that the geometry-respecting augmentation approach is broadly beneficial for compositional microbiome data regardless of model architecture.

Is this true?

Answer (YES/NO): NO